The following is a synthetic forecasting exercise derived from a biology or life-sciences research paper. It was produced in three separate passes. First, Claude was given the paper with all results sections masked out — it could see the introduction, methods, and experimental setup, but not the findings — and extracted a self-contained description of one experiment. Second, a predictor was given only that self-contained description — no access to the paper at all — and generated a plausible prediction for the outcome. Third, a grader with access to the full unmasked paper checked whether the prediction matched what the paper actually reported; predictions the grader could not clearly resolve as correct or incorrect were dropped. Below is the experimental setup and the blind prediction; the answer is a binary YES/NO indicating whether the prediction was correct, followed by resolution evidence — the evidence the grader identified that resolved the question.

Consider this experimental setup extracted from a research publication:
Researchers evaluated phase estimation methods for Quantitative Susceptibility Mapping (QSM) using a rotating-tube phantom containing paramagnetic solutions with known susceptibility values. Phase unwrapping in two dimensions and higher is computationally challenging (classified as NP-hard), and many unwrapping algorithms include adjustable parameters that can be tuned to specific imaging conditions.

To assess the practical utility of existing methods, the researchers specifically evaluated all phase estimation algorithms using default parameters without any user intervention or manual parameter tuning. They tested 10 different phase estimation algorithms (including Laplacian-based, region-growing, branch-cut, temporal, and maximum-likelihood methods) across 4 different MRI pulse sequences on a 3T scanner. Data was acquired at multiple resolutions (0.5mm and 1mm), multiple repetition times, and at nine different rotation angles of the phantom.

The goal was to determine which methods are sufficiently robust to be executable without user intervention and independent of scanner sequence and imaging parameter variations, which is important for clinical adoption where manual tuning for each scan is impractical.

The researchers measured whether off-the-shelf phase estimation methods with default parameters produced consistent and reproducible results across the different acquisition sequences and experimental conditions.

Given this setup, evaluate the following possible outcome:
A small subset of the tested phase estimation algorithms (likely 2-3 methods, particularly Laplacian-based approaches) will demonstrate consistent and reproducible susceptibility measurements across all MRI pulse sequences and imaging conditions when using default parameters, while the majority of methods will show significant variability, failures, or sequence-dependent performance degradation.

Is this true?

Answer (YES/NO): NO